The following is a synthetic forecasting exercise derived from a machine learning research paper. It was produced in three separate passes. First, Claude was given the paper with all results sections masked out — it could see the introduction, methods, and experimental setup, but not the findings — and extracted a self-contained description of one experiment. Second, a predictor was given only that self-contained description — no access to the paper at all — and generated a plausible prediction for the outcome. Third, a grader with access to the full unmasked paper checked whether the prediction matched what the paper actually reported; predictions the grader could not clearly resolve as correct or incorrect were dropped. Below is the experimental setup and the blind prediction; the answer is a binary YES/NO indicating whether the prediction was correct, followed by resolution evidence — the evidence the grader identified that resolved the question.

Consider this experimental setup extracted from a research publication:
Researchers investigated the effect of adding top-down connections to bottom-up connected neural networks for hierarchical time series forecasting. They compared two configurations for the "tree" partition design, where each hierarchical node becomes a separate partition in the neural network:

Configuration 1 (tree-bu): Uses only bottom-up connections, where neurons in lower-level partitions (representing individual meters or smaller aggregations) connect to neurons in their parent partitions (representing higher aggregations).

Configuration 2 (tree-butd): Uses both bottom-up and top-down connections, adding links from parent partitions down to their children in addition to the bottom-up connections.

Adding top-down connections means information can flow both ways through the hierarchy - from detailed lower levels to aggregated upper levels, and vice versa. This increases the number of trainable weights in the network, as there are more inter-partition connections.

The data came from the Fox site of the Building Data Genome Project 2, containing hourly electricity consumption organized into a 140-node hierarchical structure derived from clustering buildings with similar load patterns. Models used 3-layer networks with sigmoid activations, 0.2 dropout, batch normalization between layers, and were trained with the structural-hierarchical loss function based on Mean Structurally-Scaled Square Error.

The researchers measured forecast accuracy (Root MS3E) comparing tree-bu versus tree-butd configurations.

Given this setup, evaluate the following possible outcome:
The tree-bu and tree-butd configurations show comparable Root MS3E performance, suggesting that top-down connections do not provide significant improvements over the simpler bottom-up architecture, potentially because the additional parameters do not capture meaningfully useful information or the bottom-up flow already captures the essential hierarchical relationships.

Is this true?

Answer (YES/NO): NO